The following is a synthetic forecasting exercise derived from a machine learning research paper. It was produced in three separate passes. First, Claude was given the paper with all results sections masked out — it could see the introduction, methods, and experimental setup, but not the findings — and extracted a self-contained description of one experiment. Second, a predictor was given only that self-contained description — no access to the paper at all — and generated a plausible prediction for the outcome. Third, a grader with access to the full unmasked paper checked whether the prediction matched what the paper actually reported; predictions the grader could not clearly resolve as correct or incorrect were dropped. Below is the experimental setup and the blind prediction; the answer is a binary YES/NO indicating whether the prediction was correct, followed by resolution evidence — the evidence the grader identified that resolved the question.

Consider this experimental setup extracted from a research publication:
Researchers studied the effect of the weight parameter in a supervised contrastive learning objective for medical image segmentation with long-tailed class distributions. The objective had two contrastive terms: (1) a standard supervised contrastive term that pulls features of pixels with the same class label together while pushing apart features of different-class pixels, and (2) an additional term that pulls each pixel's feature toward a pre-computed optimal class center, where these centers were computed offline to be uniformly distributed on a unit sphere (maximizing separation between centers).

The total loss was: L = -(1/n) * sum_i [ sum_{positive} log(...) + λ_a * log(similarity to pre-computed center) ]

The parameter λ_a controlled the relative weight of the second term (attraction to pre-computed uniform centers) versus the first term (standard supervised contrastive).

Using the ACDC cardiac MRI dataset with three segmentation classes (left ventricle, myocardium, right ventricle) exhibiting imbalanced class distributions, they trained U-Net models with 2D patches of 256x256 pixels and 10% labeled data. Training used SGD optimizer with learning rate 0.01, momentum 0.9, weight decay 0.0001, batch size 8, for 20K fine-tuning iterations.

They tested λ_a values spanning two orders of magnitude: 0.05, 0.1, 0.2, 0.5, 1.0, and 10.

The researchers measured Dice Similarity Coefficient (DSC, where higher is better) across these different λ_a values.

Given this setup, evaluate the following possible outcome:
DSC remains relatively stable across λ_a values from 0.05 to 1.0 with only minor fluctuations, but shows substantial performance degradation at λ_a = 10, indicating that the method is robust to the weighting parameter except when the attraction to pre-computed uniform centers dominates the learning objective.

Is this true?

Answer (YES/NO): NO